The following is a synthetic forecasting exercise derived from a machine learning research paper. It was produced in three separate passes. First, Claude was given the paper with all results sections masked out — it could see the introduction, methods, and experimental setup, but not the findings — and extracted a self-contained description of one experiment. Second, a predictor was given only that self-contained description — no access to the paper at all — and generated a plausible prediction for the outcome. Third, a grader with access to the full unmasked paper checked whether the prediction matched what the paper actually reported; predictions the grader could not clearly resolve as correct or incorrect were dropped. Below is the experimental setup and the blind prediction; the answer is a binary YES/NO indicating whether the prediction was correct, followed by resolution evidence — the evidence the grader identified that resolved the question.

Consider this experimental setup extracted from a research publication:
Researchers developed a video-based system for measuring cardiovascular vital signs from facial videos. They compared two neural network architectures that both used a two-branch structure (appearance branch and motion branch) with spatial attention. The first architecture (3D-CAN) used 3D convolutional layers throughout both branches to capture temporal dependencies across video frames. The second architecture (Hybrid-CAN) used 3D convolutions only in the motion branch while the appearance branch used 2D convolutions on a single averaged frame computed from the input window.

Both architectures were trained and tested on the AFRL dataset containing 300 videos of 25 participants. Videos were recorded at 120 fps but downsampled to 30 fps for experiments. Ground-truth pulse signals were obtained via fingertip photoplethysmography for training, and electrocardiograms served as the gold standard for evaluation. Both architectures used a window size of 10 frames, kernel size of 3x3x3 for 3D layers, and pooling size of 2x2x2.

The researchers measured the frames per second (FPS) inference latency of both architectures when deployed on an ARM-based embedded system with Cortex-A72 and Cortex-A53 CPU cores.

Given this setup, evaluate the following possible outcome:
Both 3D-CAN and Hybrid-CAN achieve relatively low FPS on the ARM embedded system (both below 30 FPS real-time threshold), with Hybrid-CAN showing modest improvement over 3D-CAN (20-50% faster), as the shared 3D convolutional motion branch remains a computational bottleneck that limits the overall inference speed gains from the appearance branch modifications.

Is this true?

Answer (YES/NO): NO